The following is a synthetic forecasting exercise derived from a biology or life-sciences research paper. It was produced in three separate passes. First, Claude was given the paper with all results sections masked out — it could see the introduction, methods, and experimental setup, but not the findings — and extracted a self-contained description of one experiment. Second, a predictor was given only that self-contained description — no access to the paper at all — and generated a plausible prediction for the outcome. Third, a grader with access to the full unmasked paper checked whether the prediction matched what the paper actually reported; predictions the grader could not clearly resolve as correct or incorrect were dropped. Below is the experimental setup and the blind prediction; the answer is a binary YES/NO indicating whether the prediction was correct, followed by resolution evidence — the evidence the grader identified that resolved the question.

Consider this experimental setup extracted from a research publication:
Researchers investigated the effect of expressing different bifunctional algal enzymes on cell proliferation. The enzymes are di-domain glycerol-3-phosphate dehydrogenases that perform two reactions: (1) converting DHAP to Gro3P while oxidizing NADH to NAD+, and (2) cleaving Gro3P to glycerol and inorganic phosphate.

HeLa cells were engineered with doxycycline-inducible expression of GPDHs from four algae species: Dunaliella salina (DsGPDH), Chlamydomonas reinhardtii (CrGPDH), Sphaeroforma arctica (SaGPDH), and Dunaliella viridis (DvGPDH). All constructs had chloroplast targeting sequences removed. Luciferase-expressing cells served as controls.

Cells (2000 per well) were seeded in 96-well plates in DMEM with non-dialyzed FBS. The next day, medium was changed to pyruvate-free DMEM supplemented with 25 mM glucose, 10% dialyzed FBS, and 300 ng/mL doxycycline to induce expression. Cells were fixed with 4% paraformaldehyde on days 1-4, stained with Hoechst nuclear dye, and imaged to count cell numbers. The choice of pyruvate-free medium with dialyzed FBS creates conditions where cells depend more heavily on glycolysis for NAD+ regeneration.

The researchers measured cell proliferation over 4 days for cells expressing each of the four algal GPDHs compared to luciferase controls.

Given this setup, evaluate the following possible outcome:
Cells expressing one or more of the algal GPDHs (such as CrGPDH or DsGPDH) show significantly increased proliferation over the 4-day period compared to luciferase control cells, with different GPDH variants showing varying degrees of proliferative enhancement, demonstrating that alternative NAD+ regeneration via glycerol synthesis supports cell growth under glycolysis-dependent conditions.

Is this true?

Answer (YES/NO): NO